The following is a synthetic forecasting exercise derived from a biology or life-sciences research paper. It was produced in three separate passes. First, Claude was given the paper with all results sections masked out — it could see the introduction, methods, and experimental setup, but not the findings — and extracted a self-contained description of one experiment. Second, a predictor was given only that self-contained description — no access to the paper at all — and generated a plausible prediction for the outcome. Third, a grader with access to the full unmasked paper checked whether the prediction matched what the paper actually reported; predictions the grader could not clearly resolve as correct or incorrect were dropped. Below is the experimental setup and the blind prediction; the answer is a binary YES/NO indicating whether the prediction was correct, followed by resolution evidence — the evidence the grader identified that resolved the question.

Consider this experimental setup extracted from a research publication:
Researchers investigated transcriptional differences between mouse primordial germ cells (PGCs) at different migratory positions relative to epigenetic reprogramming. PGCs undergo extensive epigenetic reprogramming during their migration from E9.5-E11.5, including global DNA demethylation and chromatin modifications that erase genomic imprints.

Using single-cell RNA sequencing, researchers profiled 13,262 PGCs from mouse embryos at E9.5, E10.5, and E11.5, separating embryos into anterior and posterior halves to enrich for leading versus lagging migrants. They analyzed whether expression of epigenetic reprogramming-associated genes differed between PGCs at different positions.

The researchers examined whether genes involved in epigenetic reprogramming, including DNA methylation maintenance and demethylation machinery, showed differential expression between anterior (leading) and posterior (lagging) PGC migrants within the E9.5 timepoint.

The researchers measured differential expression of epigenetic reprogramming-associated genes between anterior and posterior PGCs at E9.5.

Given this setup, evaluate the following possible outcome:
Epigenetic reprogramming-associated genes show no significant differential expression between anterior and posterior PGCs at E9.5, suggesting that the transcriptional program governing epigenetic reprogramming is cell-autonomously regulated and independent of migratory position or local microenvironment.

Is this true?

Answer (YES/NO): NO